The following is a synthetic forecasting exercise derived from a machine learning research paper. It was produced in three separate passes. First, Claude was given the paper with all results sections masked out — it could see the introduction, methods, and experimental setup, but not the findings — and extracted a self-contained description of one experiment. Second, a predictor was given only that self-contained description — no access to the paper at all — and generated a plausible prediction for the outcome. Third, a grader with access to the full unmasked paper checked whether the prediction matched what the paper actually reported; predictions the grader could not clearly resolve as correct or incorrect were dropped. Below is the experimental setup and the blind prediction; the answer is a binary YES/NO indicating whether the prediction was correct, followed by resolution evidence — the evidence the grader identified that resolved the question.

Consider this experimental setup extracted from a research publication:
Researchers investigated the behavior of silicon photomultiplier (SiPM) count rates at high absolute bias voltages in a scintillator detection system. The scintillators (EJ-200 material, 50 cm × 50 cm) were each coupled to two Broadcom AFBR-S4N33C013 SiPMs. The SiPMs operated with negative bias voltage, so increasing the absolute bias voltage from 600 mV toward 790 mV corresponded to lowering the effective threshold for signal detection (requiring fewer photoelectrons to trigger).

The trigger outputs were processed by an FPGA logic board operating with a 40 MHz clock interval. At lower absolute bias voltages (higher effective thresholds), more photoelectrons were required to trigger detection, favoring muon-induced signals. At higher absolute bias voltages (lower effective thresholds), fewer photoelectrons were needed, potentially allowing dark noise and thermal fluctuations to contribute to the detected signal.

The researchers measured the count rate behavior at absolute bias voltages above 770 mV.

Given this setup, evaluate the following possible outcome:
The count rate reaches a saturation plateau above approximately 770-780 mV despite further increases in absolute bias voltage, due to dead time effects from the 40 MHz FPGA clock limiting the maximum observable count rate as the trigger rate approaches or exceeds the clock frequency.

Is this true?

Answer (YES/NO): NO